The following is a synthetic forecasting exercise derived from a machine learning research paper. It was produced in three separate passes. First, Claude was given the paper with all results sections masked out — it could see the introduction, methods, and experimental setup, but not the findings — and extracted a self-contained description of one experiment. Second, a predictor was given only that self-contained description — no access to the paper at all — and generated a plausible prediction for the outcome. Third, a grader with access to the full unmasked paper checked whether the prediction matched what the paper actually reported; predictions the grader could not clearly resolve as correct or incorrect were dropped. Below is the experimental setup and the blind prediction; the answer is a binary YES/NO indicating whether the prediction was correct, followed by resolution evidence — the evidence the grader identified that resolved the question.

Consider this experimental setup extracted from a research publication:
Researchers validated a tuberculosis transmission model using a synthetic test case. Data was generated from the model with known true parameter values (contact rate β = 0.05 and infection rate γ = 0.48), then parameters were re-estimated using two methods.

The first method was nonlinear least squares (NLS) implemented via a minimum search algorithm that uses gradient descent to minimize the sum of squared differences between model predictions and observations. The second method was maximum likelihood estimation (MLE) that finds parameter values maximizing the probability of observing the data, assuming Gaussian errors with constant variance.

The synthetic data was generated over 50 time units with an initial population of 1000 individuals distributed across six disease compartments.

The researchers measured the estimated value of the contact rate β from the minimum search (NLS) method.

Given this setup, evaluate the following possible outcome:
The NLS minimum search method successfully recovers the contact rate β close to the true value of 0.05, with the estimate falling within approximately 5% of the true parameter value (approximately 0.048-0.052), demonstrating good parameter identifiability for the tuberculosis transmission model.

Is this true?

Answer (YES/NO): NO